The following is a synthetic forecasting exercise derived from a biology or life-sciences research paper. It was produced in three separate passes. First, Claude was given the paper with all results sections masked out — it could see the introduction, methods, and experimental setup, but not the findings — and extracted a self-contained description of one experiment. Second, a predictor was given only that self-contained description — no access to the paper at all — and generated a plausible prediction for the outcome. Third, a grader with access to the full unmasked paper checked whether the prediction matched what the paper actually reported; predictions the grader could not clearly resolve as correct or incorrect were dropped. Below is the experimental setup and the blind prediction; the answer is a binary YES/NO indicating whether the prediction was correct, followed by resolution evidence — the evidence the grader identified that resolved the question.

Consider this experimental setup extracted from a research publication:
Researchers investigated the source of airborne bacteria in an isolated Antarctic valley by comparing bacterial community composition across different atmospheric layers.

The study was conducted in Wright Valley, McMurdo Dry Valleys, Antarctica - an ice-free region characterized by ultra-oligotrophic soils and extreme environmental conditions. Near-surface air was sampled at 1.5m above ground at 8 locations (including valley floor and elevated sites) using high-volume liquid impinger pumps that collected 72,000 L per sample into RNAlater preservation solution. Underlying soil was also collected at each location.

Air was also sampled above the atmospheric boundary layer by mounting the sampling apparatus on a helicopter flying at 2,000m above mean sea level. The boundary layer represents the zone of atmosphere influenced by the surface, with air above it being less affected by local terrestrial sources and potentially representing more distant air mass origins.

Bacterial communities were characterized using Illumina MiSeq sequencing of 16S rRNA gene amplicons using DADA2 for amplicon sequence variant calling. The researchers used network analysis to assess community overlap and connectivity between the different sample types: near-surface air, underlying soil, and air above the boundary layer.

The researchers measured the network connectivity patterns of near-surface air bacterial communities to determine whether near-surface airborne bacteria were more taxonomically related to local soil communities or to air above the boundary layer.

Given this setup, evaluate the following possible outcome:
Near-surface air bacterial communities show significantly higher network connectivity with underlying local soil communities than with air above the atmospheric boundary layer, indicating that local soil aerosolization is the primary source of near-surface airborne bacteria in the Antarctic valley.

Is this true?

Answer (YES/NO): NO